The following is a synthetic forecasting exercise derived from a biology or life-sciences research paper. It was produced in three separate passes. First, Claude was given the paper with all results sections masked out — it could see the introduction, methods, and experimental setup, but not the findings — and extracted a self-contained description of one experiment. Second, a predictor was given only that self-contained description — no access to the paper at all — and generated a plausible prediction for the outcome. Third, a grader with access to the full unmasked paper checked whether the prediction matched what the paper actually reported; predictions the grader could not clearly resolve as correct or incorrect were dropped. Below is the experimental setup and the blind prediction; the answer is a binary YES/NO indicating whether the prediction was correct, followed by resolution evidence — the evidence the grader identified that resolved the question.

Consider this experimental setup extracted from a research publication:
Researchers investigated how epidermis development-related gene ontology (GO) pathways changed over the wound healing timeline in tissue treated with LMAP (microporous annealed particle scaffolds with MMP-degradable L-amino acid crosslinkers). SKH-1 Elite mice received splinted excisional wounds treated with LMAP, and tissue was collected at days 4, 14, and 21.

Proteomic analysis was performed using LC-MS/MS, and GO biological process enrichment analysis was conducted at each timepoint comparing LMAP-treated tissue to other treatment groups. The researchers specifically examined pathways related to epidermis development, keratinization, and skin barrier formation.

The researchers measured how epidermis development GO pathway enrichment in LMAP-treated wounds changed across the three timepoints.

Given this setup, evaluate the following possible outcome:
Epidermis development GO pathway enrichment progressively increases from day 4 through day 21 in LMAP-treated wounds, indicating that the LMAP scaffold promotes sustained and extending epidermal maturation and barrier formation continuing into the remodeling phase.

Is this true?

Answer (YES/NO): NO